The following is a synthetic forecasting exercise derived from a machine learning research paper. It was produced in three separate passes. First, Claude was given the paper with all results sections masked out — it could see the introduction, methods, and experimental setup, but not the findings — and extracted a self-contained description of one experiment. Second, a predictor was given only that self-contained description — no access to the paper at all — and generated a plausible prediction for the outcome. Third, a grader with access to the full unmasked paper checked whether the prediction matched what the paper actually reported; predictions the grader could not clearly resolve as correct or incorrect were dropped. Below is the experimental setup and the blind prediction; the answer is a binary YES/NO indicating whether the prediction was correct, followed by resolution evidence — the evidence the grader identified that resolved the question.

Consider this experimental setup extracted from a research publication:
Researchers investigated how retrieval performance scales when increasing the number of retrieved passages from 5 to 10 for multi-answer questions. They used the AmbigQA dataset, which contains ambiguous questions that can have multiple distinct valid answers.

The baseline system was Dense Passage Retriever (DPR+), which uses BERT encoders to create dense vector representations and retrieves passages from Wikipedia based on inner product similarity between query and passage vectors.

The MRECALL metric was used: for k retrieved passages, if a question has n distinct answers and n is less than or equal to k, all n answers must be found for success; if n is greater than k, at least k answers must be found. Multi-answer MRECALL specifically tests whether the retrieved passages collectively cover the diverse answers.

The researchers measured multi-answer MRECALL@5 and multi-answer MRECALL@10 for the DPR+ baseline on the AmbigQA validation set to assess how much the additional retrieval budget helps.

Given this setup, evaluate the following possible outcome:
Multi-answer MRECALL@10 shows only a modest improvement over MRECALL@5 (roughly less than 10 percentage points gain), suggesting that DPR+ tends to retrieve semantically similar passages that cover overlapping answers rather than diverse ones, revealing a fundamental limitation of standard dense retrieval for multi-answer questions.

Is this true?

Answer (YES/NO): YES